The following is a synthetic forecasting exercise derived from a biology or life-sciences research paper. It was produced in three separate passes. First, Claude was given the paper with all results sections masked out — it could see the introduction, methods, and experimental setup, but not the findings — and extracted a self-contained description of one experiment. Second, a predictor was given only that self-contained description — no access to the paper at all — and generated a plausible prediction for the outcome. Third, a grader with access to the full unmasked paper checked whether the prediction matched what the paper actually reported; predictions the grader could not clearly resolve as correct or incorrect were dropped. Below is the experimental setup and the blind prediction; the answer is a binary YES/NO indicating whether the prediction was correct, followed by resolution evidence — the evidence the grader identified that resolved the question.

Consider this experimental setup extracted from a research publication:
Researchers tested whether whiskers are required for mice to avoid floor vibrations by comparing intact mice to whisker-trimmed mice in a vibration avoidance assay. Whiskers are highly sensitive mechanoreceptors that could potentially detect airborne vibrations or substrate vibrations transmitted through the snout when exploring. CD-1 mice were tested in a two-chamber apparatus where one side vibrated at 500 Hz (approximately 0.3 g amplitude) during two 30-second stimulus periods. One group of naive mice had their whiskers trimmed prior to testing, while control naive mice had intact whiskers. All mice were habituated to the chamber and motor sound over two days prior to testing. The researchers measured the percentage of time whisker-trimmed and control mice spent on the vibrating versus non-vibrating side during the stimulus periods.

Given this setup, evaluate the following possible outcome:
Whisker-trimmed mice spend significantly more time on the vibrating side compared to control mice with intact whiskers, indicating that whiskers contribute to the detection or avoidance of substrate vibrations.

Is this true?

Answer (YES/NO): NO